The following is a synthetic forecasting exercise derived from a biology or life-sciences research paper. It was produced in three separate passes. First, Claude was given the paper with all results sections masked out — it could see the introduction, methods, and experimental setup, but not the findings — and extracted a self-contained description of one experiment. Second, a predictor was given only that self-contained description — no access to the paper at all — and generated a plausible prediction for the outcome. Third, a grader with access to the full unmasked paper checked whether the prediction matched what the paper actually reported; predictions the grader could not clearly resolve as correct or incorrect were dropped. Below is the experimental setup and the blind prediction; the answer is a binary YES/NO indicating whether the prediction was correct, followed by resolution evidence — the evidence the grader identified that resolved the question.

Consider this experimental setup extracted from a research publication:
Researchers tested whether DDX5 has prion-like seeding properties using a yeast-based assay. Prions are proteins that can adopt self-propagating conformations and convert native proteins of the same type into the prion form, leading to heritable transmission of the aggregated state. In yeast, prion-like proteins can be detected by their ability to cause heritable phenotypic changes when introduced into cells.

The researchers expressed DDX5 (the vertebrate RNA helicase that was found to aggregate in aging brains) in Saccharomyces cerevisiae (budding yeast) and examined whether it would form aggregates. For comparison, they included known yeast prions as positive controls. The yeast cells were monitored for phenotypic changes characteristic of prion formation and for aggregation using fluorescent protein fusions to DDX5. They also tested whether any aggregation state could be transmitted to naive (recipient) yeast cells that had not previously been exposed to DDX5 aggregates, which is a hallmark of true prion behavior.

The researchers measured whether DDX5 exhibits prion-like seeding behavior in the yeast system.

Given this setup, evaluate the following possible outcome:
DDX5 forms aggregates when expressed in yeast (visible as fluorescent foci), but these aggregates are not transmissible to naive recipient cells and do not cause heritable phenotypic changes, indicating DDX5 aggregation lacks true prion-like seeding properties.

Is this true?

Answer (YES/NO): NO